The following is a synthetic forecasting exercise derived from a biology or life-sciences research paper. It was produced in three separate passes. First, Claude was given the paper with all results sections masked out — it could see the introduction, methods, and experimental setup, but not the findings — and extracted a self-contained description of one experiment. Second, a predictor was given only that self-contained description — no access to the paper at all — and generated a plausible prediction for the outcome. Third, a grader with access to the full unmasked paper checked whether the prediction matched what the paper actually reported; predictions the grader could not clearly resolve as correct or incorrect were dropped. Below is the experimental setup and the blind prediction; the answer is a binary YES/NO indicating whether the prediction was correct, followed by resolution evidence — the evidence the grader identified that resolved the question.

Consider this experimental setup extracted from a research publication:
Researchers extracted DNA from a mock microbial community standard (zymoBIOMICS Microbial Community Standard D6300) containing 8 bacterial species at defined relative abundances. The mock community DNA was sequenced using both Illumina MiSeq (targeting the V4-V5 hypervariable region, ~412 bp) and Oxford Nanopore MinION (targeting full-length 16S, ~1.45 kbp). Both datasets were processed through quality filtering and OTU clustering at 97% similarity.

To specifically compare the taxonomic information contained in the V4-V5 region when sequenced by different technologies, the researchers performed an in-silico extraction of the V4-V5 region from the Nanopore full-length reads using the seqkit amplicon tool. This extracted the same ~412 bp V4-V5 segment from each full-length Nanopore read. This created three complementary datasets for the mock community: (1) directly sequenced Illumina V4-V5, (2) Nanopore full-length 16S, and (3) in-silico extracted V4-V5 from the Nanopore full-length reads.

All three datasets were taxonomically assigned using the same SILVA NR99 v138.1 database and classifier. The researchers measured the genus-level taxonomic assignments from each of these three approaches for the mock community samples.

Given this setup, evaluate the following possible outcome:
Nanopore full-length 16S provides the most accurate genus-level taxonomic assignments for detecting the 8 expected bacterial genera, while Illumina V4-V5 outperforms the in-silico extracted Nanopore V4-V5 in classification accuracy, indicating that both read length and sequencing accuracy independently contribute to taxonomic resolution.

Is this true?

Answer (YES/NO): NO